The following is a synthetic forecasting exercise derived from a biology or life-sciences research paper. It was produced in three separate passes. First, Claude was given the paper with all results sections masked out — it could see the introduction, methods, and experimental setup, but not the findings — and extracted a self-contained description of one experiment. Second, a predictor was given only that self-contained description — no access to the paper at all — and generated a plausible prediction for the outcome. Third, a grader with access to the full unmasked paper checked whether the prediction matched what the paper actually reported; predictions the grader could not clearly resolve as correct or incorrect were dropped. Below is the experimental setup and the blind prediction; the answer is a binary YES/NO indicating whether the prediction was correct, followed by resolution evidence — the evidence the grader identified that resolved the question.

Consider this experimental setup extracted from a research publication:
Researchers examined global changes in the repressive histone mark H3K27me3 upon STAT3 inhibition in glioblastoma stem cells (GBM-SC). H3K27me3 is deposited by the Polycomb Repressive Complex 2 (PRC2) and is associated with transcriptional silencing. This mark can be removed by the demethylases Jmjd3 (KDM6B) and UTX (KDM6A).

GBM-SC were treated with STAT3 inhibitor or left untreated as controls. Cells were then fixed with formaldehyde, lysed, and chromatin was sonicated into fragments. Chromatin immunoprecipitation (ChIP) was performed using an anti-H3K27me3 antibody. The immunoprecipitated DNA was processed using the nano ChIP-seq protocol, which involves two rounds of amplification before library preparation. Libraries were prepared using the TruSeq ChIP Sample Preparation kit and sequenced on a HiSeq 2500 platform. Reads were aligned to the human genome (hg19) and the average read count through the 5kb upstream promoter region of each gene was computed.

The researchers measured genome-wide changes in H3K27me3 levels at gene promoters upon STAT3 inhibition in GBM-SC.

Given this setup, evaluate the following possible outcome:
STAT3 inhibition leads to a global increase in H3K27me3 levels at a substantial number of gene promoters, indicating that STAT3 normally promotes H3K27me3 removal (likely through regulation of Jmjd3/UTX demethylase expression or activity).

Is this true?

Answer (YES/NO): NO